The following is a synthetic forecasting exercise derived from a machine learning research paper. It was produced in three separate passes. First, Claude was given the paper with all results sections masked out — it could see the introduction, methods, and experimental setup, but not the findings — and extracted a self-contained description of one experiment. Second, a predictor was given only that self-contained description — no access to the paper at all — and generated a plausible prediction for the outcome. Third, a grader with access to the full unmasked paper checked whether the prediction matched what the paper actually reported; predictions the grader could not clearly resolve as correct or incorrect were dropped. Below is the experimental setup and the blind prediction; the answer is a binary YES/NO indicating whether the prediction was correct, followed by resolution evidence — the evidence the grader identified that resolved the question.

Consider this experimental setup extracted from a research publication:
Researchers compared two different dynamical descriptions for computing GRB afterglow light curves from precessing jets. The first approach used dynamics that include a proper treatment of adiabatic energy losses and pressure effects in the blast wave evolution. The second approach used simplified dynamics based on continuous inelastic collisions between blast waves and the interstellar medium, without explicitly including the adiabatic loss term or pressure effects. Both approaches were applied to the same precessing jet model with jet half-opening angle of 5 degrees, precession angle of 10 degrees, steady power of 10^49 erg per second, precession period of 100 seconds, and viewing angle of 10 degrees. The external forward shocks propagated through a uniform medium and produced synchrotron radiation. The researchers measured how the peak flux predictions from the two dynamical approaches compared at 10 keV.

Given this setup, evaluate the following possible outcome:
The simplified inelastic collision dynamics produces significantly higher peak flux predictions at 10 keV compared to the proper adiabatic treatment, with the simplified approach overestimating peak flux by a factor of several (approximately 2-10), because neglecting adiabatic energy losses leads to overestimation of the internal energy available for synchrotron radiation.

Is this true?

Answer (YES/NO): NO